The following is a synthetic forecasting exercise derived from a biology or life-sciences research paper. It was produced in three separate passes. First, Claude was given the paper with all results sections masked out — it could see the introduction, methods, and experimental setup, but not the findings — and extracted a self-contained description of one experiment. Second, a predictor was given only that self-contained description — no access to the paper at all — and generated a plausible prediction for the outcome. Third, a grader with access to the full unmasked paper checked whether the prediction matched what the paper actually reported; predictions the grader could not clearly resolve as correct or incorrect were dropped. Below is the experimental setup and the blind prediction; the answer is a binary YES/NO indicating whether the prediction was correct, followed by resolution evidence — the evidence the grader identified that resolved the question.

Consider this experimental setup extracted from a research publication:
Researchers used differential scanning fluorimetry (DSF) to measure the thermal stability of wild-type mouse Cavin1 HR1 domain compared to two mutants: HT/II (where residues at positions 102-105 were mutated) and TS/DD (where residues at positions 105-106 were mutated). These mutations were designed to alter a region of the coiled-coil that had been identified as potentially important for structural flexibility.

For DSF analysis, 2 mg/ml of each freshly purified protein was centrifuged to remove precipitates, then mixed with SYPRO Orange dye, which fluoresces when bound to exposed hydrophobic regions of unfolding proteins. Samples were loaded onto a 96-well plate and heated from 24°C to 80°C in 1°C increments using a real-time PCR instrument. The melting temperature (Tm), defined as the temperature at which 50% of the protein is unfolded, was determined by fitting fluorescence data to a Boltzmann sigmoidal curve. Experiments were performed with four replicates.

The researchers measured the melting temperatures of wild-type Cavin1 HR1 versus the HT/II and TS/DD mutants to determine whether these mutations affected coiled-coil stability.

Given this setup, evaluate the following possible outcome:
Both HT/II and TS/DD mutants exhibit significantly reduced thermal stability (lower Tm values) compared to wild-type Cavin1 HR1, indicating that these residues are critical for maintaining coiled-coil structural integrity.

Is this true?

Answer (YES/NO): NO